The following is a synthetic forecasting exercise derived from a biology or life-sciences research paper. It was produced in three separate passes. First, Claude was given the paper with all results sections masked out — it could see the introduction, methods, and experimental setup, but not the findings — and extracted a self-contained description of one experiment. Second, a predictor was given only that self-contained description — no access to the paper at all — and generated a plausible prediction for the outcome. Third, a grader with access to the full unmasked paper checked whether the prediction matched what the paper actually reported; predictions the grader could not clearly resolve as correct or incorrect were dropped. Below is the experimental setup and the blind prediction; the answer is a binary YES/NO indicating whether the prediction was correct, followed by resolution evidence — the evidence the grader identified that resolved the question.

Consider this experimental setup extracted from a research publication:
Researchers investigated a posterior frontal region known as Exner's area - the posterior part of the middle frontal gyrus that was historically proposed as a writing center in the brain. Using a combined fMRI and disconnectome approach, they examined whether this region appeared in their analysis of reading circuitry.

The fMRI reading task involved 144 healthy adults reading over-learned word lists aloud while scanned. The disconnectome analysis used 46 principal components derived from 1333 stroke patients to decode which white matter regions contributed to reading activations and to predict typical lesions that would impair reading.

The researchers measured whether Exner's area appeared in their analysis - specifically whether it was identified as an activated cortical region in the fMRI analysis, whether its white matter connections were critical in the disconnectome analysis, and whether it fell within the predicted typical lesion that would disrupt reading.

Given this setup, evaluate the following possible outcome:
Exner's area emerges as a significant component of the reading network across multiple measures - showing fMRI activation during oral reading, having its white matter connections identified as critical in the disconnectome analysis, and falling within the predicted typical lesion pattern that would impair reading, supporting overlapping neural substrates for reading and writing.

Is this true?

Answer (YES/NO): YES